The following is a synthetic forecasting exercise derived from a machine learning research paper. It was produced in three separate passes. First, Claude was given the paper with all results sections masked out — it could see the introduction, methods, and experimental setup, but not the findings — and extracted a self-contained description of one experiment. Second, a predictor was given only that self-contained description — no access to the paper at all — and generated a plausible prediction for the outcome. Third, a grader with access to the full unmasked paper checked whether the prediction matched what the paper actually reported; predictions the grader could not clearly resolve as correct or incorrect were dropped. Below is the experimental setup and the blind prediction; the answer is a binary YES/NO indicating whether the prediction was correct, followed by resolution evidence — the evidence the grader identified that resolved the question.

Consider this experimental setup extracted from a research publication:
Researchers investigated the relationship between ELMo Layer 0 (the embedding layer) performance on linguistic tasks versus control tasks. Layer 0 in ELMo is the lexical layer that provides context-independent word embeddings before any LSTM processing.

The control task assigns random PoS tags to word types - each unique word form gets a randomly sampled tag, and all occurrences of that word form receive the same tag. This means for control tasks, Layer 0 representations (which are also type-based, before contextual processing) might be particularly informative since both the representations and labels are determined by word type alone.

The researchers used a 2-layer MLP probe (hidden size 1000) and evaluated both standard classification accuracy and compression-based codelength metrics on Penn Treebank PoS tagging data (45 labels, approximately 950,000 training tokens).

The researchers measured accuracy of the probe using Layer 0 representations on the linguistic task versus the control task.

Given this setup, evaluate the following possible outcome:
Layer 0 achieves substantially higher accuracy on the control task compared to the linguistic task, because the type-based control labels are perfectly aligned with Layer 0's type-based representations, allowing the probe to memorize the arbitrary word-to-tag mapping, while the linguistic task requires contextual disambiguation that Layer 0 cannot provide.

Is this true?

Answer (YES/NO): NO